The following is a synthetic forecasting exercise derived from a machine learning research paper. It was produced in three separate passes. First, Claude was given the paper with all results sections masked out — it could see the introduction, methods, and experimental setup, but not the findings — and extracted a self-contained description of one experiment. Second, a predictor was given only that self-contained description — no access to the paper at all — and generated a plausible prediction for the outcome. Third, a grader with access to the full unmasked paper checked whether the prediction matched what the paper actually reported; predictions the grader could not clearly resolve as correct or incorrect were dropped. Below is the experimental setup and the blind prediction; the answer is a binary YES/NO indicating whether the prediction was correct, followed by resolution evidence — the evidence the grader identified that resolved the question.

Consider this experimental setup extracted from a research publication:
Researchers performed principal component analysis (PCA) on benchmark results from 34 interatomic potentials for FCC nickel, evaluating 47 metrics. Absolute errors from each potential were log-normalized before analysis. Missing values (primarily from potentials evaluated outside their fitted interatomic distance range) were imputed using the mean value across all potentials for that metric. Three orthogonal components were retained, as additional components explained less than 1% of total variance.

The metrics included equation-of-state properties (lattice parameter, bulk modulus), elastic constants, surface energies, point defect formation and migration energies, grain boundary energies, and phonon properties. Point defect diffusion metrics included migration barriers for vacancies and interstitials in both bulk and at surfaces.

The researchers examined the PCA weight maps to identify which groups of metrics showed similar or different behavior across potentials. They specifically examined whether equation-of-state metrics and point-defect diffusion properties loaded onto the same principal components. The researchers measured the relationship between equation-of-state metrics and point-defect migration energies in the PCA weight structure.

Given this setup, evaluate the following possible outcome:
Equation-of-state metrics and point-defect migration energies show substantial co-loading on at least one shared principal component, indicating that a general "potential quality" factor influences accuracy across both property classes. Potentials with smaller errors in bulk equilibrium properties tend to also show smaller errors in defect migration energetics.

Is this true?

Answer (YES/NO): NO